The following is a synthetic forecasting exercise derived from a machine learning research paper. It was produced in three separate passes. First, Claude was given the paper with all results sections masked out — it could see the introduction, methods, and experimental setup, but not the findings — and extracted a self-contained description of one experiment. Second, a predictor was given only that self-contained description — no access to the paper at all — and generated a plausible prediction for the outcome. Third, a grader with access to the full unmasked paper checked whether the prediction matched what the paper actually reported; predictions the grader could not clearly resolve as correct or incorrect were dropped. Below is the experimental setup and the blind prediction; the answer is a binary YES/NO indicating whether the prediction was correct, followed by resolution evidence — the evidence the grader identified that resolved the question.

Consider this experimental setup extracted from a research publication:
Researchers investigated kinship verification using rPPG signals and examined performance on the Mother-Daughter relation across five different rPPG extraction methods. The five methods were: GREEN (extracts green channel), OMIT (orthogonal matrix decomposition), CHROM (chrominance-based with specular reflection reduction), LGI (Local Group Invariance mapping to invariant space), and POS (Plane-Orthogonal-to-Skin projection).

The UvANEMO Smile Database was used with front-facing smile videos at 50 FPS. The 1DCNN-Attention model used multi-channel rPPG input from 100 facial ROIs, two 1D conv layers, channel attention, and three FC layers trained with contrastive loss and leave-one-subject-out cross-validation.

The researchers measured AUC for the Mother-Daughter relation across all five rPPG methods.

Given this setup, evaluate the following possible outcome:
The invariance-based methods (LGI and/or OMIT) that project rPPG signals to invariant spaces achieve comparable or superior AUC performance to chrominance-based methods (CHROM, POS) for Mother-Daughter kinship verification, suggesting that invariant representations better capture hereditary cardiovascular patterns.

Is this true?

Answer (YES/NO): NO